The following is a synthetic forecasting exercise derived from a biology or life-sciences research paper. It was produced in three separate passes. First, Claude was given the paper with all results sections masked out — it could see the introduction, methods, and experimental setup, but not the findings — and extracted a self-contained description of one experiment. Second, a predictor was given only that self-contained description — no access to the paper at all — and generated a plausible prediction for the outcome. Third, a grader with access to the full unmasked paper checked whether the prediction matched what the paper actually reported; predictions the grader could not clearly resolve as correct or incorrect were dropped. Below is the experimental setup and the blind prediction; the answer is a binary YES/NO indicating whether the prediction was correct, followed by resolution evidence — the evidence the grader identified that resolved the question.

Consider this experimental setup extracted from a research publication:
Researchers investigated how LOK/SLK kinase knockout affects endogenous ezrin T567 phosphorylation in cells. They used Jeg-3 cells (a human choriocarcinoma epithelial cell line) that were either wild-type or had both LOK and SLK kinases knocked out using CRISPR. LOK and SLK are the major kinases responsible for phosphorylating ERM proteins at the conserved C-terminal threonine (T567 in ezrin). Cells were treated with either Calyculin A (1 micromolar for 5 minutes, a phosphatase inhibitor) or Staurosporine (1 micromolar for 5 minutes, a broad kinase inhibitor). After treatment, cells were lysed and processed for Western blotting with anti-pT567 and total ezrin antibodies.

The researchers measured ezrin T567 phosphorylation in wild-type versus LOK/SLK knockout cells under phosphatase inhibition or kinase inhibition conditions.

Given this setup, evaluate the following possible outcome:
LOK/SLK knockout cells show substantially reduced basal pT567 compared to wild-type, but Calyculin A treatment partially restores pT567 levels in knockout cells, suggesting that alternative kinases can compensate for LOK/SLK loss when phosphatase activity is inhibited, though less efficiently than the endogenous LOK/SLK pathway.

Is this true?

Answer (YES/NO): NO